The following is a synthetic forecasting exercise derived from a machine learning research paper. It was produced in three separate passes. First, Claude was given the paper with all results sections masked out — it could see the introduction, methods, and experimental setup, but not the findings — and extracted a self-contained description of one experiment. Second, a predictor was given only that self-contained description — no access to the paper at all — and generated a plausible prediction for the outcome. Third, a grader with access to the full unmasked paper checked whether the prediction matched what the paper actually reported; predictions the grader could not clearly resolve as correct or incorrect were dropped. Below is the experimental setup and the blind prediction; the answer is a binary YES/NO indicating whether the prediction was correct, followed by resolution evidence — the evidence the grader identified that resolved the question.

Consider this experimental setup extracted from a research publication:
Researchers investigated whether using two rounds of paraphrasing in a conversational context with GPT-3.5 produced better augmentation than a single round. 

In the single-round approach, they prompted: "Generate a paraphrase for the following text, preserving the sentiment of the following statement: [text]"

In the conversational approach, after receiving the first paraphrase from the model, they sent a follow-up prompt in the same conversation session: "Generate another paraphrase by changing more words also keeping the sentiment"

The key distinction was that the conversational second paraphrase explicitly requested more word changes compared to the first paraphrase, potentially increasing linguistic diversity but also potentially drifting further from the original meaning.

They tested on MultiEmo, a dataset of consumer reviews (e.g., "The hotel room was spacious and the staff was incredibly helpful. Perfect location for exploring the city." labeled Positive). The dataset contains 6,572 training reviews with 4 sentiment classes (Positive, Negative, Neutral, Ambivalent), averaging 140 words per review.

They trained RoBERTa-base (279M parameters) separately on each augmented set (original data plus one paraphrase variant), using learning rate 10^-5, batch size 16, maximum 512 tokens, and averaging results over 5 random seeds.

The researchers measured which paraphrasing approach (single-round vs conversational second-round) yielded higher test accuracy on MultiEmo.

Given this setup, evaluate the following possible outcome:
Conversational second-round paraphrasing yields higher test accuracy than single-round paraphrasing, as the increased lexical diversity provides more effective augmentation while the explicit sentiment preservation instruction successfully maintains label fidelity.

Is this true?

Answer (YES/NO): NO